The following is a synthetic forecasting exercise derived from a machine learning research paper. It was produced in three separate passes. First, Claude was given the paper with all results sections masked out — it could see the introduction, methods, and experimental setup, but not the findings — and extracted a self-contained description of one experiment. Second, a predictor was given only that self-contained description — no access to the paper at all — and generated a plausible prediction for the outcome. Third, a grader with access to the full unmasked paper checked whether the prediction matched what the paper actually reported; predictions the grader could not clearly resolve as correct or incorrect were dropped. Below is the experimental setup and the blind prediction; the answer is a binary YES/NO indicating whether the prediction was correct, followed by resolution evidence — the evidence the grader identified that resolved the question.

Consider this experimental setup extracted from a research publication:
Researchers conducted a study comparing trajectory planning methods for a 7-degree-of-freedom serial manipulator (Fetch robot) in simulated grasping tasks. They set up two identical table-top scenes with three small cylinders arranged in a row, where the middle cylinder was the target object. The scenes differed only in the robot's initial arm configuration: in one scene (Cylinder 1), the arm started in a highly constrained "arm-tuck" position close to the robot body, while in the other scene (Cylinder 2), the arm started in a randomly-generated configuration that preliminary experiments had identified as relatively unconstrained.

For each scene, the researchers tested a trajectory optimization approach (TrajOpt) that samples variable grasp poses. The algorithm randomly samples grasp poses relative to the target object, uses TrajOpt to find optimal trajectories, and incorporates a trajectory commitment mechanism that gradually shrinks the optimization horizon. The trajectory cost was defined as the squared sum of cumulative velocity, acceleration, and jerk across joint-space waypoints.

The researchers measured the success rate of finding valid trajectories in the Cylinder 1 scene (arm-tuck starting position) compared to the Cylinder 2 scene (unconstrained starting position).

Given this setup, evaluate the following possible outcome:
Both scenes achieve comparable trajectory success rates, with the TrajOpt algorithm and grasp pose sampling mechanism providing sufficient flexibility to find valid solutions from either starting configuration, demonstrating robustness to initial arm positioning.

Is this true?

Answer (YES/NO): YES